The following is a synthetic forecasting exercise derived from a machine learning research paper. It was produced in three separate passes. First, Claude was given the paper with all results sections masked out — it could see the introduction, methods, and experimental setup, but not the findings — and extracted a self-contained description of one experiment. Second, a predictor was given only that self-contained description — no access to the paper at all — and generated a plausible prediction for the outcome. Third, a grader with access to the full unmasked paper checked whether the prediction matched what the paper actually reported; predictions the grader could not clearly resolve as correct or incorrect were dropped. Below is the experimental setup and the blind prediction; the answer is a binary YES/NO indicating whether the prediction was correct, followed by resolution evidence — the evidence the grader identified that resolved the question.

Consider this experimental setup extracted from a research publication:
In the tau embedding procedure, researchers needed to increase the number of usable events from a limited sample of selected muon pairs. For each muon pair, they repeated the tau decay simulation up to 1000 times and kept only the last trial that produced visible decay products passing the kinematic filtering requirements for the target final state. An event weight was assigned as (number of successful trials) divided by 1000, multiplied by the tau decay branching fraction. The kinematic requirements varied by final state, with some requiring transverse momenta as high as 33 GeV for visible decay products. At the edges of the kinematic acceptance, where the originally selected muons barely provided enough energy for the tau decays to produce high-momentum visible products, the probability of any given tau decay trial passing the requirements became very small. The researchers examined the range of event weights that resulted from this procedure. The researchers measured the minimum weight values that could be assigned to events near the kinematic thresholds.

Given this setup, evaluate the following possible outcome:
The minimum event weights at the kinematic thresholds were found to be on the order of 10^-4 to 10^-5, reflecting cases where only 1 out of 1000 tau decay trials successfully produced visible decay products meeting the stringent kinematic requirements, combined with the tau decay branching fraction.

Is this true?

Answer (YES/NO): NO